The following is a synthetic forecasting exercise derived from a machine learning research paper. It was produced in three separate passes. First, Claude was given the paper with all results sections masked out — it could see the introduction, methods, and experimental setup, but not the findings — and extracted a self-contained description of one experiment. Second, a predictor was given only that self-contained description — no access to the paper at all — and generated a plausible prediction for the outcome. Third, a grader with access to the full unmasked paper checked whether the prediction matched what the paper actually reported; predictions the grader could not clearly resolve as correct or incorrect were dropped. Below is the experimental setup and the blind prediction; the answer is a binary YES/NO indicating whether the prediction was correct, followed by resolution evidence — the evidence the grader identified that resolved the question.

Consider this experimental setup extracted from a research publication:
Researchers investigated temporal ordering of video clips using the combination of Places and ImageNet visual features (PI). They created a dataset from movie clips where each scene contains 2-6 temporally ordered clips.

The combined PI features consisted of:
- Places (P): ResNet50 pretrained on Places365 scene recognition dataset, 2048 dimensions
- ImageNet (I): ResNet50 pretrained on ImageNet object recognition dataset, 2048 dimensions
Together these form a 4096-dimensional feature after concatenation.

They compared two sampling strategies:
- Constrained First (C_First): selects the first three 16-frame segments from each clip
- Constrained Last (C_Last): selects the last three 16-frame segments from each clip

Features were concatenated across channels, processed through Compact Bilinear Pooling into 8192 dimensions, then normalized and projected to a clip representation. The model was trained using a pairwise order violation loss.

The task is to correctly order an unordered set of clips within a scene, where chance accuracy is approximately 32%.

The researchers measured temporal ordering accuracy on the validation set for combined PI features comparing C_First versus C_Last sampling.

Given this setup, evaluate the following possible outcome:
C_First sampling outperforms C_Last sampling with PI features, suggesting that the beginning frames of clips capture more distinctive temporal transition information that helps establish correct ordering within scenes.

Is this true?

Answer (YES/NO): NO